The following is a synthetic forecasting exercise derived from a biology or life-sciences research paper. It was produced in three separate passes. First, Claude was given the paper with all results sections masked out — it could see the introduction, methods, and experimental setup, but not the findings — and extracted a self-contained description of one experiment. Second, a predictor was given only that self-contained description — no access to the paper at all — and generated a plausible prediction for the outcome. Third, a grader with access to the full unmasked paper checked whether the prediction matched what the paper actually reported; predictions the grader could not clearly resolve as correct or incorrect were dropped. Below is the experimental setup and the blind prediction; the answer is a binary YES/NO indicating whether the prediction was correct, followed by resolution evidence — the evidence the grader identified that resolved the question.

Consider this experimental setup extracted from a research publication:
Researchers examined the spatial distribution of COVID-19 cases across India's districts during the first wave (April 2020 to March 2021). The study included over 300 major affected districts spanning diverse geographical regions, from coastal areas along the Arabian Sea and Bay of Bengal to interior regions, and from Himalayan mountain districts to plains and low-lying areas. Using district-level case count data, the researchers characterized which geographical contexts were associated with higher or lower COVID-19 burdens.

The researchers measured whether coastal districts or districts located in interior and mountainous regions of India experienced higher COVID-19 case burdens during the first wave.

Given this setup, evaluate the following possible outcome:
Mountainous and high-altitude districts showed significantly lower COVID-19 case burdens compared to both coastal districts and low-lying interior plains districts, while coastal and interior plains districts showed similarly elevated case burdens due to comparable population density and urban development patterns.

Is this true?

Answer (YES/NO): NO